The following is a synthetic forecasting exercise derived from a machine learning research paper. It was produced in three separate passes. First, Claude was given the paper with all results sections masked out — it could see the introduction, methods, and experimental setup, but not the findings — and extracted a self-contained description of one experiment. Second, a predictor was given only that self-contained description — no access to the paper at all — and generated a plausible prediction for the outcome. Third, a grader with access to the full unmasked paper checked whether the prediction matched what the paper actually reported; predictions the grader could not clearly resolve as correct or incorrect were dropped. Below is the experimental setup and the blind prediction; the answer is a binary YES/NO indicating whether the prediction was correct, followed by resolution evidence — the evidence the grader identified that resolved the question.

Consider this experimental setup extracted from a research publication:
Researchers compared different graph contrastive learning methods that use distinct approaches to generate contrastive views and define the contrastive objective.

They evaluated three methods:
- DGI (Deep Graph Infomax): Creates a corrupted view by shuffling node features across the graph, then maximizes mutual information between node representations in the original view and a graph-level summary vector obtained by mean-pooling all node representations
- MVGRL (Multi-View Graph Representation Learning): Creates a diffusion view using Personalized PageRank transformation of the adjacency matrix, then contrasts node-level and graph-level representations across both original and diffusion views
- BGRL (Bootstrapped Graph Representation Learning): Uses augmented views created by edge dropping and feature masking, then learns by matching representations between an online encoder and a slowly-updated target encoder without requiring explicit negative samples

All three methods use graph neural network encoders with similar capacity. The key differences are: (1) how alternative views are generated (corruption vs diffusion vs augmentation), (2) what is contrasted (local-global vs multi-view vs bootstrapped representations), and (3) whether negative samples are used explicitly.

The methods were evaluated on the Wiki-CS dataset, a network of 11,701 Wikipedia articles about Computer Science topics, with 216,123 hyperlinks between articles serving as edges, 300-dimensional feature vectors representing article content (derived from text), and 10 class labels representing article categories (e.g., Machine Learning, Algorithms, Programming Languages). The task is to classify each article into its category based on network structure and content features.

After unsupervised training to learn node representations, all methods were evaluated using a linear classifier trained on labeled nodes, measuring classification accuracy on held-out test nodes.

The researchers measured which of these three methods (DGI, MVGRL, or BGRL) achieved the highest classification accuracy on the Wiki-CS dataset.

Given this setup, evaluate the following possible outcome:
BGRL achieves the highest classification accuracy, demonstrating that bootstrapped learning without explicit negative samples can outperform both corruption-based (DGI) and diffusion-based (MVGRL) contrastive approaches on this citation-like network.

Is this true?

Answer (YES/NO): YES